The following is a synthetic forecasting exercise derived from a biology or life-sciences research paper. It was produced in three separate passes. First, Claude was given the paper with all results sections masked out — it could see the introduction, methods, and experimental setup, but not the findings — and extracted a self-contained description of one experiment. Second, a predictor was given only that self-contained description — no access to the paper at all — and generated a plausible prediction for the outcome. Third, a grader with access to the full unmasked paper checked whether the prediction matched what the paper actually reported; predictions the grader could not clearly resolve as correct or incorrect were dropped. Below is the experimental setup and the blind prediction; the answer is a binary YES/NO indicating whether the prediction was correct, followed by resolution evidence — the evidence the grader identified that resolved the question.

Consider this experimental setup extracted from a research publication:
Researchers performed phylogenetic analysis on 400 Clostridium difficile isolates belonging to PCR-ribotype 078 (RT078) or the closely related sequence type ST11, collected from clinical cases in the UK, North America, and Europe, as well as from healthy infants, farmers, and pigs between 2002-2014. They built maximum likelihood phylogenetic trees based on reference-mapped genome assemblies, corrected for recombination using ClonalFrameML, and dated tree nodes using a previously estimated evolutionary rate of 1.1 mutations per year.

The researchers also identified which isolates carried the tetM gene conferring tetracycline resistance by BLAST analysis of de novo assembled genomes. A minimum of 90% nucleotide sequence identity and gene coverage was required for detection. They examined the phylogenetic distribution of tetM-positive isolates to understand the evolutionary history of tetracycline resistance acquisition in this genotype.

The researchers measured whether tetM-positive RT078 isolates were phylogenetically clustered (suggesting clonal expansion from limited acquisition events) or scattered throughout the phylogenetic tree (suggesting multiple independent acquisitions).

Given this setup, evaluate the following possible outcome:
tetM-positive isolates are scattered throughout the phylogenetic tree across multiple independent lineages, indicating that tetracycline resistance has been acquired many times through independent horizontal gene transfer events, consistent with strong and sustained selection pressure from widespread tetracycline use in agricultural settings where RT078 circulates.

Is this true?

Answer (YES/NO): NO